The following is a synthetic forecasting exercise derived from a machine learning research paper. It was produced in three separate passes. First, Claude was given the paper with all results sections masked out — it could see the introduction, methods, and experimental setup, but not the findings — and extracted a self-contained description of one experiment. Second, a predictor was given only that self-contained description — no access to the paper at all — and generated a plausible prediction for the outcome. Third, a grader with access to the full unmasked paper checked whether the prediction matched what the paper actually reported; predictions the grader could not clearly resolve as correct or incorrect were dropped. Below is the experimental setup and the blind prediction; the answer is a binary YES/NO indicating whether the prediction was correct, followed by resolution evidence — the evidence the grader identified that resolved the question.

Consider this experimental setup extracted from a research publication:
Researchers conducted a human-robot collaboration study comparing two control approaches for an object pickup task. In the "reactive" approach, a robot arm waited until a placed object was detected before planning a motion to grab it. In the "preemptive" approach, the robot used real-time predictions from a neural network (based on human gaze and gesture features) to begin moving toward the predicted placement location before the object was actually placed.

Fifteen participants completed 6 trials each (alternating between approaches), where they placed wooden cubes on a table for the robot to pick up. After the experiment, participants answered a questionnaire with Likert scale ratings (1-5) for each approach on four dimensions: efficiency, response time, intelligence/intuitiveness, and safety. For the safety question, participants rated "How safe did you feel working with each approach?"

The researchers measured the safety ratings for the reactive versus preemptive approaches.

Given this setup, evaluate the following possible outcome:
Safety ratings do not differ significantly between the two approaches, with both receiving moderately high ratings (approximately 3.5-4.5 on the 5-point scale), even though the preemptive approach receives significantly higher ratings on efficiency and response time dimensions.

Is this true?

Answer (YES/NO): NO